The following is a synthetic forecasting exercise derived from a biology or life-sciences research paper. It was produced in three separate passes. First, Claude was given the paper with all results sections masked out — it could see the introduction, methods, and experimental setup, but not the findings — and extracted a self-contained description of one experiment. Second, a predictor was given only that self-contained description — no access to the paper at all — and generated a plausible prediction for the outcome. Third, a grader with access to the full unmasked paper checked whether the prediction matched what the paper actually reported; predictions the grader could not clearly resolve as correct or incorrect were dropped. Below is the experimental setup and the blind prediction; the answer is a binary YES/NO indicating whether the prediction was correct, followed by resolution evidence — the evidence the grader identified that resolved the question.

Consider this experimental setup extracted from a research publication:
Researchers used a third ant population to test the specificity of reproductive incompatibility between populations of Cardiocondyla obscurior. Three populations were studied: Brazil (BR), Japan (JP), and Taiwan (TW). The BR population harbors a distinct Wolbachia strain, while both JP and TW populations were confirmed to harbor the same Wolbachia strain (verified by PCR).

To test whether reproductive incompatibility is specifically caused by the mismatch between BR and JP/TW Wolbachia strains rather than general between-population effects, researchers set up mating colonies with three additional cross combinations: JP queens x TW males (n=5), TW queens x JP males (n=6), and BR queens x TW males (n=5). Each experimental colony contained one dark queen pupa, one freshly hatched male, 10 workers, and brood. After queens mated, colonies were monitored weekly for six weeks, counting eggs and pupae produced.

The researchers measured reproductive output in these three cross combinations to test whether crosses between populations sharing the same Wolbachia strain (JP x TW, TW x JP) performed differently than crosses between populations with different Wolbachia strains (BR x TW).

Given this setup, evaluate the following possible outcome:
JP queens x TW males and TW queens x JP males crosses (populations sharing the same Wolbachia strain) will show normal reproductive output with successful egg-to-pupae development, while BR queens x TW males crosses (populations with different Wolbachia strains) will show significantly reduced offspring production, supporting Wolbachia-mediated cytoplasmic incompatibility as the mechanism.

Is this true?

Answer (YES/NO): YES